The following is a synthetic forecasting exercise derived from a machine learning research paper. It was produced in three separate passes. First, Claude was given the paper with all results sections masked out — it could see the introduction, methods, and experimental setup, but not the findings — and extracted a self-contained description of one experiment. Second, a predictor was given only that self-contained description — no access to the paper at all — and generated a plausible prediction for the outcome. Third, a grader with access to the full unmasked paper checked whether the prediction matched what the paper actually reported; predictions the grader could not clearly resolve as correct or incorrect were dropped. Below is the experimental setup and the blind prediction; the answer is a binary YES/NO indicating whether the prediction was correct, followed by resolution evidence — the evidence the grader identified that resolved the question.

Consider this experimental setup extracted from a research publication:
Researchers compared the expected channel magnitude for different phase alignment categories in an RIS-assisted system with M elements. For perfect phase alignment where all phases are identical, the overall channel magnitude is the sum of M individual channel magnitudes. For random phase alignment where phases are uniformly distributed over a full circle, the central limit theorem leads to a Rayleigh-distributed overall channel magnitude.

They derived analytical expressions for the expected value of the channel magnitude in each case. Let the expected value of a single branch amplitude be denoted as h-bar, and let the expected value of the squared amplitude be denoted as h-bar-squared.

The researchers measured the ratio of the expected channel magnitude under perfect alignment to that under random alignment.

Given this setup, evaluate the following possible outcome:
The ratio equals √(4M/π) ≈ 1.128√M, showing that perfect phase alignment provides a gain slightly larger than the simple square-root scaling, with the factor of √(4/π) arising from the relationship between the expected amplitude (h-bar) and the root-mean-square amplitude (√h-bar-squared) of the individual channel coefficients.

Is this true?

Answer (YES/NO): NO